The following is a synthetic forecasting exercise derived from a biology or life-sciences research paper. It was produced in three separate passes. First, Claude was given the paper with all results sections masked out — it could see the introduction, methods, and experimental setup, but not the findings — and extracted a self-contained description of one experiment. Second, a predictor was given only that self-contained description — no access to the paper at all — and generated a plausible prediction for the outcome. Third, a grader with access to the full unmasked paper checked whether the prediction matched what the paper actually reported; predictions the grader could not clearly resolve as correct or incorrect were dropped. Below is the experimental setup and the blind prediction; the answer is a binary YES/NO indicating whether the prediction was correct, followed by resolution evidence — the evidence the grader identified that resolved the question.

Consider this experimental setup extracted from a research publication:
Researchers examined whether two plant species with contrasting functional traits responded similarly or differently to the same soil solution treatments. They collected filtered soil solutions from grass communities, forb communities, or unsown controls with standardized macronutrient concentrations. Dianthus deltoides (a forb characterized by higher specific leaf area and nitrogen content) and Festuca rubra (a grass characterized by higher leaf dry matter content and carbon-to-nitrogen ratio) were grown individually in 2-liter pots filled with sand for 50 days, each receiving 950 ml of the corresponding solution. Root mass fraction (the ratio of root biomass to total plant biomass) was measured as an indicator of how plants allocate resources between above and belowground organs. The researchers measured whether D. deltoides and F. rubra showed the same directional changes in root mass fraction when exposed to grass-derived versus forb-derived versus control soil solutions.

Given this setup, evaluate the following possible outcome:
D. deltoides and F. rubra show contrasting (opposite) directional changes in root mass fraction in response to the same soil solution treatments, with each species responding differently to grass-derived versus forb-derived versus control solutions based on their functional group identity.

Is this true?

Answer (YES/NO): NO